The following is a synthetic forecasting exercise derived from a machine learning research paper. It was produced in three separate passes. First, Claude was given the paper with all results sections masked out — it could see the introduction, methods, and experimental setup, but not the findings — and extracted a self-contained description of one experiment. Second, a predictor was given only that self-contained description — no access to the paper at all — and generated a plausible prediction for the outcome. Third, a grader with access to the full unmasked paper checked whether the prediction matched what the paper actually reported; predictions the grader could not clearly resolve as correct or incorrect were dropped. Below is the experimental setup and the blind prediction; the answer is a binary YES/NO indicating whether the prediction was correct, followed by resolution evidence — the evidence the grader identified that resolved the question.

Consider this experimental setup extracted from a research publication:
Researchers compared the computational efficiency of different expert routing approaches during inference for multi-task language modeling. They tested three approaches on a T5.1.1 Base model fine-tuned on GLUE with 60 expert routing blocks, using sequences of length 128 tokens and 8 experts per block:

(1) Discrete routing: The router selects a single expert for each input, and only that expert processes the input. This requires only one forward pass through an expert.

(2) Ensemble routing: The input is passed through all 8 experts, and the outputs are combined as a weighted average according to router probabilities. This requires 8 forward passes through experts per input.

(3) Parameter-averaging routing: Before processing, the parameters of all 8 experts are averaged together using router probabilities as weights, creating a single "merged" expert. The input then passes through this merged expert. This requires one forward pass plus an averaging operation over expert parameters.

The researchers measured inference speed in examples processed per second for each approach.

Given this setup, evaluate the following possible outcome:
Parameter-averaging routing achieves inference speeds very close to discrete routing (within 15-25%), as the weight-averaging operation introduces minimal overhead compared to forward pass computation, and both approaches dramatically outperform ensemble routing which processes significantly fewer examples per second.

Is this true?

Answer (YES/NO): NO